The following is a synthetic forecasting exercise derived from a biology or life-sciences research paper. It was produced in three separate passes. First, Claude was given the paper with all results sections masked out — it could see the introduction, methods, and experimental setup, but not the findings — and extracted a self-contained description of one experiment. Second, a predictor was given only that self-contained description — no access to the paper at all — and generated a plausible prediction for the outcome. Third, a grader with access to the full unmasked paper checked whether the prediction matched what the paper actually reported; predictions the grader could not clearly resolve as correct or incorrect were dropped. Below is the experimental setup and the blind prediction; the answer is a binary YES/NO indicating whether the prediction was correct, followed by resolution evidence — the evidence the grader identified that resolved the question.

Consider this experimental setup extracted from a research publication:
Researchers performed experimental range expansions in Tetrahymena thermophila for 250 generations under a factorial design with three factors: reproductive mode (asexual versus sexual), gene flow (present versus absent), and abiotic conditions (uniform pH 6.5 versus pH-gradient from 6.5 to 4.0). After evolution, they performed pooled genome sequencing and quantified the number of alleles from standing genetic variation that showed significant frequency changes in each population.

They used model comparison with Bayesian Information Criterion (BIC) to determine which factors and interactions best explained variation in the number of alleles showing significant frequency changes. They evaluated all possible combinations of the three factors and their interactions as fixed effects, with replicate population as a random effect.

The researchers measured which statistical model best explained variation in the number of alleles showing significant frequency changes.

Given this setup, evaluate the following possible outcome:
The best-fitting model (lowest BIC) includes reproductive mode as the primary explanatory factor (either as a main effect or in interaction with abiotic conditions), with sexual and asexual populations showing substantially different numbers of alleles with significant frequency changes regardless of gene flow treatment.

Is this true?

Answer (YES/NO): NO